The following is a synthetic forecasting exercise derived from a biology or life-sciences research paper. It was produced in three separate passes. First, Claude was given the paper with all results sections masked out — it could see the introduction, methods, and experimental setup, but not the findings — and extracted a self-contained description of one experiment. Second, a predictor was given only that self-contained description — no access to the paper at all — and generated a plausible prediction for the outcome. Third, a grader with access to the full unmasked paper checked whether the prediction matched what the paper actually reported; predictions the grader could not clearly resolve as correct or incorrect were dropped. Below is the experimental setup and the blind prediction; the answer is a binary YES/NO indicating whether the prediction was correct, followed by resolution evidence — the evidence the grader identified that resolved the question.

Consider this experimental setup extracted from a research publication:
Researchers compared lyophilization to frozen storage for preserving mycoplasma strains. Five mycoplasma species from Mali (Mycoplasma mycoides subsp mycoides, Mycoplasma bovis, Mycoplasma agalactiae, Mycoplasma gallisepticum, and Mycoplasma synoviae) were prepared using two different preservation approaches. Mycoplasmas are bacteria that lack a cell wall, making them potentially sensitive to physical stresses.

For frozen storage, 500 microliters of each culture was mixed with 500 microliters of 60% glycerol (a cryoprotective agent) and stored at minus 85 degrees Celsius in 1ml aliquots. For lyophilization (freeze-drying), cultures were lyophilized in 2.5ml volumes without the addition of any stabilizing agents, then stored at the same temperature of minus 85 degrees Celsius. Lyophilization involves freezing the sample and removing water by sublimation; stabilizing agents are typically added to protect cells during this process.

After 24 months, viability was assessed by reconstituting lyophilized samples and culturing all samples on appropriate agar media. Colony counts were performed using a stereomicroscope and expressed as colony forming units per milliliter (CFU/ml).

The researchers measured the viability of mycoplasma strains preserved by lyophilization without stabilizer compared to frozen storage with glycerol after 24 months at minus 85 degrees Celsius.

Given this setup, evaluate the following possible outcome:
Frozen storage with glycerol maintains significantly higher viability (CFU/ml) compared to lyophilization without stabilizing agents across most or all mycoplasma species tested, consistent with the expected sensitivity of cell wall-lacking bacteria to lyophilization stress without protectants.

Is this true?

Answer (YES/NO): NO